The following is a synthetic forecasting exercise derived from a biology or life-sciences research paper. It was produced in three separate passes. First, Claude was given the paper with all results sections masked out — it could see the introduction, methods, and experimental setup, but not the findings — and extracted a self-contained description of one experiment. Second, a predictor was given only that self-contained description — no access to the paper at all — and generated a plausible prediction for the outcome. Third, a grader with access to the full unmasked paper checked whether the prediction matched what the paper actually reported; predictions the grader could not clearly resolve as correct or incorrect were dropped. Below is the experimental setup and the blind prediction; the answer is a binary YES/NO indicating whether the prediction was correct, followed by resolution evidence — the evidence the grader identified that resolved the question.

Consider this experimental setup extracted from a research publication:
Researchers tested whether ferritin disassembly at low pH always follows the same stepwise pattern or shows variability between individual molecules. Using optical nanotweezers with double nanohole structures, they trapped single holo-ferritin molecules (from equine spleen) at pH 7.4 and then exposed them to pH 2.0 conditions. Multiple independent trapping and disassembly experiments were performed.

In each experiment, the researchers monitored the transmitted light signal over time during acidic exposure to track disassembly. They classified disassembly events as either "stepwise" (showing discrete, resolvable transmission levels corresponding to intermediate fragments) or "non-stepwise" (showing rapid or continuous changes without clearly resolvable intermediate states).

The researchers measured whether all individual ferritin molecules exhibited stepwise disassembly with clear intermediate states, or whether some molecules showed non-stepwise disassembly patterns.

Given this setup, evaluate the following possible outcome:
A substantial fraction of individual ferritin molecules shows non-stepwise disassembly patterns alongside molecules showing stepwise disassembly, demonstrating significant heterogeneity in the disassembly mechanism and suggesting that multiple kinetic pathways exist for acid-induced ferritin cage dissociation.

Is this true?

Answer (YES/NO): NO